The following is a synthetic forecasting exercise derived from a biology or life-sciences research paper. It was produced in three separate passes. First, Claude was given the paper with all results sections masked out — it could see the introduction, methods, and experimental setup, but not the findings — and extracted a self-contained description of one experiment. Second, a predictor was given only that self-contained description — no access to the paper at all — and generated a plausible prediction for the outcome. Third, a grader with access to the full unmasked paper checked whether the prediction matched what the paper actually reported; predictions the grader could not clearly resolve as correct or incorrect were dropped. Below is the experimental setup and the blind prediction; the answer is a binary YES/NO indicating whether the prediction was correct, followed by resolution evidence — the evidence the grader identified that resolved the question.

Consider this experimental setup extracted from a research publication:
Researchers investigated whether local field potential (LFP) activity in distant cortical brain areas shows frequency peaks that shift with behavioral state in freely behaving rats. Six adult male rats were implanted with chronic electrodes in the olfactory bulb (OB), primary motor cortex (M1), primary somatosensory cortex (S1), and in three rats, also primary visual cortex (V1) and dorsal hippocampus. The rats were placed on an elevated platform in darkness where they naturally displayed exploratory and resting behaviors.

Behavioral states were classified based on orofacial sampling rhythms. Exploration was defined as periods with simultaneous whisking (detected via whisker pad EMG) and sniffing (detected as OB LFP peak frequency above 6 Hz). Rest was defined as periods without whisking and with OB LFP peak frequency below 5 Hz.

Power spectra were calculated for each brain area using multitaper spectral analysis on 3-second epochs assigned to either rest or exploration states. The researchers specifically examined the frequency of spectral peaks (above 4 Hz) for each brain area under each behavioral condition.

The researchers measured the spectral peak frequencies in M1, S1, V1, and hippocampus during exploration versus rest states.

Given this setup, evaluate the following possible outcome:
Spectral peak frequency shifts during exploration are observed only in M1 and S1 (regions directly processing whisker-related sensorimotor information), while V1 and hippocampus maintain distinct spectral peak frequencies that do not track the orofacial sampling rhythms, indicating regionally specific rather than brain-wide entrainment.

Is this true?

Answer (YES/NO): NO